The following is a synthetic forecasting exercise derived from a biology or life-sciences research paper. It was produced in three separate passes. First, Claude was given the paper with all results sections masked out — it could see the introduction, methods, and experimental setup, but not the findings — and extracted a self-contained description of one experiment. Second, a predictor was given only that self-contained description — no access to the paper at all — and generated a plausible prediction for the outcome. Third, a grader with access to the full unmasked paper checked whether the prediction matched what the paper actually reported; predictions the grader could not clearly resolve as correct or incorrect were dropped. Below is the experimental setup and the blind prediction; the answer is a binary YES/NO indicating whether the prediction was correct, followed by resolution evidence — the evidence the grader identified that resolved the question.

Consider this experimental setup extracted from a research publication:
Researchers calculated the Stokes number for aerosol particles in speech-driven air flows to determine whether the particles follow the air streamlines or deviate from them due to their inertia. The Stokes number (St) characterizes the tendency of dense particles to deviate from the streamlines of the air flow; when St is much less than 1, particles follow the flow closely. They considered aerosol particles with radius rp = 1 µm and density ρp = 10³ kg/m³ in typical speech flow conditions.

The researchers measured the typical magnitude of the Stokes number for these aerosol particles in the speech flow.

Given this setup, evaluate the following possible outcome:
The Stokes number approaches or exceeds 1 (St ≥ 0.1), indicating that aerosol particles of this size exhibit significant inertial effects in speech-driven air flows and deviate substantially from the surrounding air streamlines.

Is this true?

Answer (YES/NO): NO